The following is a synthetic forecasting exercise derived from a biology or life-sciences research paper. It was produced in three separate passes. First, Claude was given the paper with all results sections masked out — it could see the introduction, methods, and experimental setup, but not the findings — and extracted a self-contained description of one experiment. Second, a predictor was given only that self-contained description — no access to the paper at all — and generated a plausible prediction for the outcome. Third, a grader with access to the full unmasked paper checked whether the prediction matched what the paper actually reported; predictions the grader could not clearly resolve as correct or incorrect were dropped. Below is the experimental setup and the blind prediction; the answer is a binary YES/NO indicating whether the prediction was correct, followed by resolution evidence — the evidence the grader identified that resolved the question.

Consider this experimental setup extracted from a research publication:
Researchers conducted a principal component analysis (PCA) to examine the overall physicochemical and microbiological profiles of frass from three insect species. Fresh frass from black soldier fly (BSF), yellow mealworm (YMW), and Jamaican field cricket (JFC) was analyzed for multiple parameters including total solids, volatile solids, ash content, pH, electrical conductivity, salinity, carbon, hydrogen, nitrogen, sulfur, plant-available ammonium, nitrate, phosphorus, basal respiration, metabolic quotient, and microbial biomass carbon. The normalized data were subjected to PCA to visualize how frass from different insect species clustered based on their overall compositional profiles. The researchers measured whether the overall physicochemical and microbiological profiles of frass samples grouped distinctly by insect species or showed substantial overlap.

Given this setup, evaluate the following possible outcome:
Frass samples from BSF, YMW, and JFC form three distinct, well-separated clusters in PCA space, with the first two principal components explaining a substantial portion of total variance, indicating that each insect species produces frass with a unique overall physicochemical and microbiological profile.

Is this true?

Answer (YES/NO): YES